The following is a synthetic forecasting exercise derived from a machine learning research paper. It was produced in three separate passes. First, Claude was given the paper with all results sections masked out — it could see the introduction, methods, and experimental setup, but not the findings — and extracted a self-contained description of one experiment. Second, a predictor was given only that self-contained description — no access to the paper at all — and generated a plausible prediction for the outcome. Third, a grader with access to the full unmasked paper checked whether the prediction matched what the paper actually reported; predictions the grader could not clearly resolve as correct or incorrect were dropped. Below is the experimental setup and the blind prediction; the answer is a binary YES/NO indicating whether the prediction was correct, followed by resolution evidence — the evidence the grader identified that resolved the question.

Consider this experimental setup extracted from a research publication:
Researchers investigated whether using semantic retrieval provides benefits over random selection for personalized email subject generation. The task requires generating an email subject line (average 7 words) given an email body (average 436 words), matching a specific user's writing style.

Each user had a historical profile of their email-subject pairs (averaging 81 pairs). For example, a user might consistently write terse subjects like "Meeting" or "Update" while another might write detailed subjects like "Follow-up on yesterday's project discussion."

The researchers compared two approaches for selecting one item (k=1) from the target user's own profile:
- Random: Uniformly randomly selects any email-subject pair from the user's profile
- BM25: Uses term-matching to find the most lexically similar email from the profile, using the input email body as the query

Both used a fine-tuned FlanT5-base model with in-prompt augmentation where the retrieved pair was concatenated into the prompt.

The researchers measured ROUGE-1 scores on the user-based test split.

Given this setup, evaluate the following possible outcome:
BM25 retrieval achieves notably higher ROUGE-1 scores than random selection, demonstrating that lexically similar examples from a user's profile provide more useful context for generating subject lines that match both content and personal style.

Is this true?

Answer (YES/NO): YES